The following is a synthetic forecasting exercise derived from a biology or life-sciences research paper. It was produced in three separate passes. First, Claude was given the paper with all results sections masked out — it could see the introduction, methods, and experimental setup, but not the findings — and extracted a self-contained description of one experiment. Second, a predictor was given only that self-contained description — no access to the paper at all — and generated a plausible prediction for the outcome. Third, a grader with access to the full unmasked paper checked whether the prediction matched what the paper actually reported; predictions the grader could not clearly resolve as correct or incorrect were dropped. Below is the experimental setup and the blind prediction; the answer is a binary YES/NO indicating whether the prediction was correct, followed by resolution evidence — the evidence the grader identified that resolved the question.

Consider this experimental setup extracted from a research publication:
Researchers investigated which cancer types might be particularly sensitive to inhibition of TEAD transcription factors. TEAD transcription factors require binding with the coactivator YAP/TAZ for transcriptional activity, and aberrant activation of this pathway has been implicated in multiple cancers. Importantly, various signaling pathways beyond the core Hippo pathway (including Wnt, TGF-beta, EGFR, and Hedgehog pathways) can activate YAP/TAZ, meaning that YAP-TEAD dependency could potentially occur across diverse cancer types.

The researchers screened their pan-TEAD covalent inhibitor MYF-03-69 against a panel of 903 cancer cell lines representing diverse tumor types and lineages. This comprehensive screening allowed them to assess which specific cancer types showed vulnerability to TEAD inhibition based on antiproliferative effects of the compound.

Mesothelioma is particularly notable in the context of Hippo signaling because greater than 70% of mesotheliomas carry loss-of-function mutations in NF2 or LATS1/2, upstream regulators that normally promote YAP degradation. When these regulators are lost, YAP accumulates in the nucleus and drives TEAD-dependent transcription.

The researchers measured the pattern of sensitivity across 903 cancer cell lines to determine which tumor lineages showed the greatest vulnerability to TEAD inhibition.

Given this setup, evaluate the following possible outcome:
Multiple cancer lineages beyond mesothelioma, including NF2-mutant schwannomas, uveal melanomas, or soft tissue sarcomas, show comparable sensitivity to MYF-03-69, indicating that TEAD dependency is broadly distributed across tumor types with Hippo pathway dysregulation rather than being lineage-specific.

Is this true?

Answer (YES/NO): NO